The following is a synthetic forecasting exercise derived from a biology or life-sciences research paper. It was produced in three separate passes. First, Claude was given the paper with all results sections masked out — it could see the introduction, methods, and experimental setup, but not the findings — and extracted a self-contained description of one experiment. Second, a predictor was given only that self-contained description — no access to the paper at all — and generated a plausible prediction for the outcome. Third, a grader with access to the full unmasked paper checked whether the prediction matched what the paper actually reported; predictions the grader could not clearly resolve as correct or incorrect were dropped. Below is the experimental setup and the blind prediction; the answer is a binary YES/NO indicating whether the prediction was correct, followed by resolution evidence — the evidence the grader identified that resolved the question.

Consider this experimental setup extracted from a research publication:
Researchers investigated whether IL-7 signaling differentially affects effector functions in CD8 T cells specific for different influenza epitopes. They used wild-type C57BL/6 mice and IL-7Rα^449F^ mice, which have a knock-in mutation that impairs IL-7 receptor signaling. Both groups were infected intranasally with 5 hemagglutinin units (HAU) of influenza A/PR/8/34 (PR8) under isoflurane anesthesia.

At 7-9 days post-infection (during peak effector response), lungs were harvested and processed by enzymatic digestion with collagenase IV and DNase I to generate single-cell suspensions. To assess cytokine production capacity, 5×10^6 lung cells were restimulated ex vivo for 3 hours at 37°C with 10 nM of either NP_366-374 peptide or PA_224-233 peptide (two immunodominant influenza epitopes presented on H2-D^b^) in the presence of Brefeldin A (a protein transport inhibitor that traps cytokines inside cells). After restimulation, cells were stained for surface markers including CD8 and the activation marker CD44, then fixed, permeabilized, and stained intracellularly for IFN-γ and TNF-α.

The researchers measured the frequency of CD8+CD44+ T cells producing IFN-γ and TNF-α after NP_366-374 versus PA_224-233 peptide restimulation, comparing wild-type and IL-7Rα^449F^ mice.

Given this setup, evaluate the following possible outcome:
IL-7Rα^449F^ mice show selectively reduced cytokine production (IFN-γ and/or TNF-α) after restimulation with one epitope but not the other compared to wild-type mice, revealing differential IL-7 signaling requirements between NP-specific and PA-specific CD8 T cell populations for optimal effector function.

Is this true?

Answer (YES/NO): YES